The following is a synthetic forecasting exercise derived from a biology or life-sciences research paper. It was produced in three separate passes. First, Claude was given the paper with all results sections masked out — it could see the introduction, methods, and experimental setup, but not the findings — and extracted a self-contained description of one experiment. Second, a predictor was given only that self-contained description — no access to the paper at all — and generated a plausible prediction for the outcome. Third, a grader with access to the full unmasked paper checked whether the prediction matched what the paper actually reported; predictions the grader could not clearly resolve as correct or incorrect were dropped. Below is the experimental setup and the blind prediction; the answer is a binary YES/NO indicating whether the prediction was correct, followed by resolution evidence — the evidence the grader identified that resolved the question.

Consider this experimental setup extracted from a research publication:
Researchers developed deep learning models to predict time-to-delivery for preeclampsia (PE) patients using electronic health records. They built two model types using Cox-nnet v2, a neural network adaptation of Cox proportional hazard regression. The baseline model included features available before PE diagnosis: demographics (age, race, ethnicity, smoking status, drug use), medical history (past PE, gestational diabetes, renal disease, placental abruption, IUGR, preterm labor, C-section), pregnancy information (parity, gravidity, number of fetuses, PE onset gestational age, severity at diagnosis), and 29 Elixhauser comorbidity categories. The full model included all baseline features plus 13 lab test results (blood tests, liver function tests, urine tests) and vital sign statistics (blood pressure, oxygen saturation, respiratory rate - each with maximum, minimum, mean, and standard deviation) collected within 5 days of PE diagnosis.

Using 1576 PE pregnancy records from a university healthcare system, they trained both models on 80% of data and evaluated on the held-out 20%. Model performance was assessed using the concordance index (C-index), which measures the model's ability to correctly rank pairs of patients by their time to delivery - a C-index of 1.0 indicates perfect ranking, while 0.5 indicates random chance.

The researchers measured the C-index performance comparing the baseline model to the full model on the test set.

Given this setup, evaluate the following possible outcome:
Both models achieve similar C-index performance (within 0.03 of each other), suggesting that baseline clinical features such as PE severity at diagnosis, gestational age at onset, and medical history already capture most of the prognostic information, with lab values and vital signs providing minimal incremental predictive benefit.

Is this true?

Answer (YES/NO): YES